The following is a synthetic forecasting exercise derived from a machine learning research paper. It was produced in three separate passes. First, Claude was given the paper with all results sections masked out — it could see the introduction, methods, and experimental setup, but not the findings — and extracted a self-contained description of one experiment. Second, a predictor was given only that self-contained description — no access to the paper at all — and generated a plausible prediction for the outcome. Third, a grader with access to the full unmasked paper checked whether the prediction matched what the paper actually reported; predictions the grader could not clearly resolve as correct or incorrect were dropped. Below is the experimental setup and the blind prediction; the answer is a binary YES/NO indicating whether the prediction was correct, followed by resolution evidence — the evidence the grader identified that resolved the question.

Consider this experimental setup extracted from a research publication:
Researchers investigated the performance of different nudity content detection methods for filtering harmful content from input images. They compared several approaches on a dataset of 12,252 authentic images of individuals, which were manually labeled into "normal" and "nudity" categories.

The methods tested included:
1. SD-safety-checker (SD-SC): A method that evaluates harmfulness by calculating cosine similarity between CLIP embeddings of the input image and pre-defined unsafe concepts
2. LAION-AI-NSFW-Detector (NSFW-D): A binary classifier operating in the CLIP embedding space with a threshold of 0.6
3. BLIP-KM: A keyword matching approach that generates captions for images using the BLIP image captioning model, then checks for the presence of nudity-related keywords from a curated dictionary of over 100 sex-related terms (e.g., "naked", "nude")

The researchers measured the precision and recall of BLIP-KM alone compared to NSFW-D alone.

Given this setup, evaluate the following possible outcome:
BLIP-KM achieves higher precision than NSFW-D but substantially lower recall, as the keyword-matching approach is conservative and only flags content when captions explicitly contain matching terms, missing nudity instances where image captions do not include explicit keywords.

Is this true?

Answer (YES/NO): YES